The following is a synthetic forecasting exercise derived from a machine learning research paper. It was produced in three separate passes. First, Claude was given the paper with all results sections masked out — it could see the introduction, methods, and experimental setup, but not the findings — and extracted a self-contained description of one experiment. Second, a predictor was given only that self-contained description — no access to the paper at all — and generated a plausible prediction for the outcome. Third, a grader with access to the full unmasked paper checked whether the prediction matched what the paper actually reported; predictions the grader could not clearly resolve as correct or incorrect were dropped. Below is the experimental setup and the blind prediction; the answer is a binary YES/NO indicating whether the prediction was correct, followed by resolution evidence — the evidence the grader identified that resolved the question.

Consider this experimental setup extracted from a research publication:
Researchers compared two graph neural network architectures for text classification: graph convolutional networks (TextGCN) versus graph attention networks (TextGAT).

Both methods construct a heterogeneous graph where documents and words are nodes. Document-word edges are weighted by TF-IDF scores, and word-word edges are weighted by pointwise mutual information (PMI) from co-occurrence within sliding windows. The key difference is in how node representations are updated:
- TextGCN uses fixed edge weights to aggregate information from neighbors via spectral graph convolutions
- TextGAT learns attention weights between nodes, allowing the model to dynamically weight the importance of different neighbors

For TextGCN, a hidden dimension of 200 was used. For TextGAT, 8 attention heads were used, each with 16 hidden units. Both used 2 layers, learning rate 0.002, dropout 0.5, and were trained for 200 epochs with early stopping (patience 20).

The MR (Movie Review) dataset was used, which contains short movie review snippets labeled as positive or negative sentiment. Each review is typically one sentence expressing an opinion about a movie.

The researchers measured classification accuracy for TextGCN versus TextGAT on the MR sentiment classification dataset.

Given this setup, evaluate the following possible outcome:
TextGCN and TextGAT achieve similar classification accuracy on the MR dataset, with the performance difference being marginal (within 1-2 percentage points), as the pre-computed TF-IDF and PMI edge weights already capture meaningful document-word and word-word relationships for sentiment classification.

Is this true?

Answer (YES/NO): YES